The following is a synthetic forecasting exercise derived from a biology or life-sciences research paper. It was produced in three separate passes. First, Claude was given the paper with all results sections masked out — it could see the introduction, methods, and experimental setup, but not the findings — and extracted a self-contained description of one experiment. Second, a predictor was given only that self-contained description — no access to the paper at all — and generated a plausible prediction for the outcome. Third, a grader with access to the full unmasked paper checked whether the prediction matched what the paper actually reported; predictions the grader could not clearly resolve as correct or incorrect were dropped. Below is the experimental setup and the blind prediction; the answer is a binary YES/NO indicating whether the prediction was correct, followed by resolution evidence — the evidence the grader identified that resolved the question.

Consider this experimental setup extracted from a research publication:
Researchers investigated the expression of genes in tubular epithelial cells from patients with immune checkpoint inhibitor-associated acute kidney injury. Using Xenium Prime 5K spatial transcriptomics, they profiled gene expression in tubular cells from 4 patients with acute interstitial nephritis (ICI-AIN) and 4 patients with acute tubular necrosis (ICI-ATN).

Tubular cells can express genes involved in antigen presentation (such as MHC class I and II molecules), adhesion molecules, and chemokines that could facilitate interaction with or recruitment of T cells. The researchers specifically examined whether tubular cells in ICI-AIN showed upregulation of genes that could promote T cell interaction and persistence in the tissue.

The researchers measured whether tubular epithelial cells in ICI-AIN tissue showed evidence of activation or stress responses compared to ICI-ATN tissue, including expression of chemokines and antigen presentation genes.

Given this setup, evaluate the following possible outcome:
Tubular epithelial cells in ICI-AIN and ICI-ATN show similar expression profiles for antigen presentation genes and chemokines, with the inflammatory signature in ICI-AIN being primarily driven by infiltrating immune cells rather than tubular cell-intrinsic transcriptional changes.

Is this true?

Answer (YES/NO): NO